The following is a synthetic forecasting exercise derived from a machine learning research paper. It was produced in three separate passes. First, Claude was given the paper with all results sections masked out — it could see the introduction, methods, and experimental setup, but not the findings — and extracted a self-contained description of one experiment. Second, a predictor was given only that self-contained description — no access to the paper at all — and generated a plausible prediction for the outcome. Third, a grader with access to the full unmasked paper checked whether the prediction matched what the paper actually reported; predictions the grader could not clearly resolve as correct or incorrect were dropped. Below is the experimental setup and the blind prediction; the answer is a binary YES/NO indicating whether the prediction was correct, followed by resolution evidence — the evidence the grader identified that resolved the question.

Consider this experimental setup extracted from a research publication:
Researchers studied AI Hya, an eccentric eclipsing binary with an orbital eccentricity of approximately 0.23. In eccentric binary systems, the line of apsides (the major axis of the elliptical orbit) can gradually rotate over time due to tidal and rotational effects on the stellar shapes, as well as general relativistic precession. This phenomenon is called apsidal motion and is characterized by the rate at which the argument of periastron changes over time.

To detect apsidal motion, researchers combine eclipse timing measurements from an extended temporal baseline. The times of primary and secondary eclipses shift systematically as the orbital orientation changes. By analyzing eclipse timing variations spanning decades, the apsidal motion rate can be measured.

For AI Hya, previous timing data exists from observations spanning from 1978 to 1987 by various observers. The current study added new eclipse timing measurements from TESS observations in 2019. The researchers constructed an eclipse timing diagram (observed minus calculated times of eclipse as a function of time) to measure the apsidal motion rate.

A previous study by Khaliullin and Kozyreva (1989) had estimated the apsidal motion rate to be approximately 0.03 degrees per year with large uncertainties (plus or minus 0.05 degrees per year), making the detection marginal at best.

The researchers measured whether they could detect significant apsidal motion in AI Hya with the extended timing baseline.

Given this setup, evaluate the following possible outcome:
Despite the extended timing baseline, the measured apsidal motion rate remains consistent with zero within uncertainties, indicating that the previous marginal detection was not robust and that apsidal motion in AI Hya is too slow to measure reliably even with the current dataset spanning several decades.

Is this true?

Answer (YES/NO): NO